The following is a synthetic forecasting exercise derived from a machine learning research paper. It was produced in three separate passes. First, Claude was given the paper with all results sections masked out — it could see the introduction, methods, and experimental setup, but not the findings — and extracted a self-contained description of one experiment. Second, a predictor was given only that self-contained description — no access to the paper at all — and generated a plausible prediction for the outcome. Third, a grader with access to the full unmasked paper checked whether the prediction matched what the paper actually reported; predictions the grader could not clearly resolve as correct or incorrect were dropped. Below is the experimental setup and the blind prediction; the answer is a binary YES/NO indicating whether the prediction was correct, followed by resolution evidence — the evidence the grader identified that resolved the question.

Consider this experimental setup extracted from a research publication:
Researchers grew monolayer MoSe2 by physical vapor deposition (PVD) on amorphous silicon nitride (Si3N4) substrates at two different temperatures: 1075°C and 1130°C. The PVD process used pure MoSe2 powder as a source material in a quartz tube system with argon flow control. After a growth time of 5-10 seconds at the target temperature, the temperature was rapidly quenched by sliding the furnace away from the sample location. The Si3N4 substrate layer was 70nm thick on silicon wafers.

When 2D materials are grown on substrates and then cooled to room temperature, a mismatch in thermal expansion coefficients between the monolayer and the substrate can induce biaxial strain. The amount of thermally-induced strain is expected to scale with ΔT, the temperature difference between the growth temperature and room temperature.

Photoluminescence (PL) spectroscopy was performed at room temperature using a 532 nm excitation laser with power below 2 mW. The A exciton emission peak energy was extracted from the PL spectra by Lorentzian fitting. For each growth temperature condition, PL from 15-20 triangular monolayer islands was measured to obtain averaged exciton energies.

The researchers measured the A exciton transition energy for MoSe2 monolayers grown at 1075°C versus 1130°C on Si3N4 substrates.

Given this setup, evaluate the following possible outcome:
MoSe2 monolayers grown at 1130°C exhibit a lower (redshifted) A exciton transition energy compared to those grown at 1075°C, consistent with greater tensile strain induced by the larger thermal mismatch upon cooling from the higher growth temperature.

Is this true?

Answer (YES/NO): YES